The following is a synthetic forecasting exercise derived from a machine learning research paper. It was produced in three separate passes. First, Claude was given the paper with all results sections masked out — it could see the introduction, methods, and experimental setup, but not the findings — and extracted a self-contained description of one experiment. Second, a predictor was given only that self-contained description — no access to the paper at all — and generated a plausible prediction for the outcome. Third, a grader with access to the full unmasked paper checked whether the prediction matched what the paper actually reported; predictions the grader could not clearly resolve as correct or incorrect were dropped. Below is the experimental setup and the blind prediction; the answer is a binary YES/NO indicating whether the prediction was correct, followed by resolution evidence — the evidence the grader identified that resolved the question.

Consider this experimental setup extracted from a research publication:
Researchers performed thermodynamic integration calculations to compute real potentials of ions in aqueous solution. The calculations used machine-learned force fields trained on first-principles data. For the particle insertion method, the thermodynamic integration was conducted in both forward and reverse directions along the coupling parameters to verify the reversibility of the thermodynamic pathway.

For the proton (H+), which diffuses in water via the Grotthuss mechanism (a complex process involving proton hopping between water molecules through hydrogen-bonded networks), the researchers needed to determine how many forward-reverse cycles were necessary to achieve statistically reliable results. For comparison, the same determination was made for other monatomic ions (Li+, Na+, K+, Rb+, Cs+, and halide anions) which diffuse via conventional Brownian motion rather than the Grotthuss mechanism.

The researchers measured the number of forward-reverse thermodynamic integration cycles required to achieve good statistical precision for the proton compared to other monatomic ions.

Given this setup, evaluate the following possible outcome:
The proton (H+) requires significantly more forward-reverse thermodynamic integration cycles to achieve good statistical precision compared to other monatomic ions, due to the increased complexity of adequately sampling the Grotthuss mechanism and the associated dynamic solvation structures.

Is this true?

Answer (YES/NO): YES